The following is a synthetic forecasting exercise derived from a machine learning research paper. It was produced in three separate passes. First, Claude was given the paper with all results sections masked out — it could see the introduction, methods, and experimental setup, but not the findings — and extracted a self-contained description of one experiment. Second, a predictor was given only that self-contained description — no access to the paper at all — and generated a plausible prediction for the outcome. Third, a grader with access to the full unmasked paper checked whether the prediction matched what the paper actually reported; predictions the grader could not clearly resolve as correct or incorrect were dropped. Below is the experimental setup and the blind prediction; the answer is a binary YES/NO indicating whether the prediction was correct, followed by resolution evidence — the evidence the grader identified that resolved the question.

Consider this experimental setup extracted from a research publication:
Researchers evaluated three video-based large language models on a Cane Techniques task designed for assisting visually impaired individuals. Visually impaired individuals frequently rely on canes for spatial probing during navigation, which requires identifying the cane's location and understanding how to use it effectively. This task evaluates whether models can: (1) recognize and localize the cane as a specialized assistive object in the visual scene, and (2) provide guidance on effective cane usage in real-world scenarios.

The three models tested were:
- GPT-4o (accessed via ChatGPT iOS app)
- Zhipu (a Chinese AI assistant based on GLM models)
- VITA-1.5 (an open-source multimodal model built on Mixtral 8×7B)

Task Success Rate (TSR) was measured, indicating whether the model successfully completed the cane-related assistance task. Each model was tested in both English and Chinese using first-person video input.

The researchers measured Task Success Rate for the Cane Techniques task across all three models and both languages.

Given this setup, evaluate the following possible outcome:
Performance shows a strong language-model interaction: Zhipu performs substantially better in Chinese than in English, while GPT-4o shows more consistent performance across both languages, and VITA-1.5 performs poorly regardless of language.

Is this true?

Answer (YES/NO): NO